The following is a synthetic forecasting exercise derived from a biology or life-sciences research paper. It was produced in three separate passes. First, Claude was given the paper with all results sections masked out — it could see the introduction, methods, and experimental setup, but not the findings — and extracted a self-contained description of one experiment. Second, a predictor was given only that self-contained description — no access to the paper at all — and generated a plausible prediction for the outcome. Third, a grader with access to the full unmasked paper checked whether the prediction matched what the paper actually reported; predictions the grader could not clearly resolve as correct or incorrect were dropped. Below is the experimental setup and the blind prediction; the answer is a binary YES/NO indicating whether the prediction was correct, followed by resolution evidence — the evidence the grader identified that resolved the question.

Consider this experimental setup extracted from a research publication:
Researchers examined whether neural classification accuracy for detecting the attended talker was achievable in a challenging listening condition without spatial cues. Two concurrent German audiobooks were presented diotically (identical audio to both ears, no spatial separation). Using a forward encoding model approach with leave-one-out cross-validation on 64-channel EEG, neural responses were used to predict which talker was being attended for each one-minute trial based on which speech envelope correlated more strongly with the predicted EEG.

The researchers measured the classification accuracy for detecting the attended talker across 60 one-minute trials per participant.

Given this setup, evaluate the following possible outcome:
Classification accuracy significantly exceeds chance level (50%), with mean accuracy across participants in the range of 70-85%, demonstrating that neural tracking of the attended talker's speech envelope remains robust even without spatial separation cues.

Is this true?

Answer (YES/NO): YES